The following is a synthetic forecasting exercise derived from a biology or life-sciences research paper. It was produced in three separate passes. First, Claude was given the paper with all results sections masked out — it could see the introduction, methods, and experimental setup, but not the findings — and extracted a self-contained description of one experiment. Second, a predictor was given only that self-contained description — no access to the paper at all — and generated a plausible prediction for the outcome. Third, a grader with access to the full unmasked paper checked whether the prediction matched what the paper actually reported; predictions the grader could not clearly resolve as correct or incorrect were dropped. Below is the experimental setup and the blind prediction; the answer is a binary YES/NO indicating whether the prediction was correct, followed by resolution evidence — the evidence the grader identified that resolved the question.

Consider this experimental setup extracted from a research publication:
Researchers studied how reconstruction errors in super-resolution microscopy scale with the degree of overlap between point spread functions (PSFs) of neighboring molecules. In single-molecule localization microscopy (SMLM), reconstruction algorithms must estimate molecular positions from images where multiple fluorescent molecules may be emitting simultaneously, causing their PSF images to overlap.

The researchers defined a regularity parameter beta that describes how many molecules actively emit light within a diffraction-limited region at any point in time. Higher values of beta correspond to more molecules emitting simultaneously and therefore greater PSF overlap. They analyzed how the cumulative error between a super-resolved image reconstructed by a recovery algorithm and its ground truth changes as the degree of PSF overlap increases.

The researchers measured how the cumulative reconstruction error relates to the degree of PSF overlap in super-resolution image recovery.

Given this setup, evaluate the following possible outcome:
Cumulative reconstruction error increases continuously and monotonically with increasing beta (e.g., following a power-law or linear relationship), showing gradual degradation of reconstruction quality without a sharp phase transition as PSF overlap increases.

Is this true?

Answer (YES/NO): NO